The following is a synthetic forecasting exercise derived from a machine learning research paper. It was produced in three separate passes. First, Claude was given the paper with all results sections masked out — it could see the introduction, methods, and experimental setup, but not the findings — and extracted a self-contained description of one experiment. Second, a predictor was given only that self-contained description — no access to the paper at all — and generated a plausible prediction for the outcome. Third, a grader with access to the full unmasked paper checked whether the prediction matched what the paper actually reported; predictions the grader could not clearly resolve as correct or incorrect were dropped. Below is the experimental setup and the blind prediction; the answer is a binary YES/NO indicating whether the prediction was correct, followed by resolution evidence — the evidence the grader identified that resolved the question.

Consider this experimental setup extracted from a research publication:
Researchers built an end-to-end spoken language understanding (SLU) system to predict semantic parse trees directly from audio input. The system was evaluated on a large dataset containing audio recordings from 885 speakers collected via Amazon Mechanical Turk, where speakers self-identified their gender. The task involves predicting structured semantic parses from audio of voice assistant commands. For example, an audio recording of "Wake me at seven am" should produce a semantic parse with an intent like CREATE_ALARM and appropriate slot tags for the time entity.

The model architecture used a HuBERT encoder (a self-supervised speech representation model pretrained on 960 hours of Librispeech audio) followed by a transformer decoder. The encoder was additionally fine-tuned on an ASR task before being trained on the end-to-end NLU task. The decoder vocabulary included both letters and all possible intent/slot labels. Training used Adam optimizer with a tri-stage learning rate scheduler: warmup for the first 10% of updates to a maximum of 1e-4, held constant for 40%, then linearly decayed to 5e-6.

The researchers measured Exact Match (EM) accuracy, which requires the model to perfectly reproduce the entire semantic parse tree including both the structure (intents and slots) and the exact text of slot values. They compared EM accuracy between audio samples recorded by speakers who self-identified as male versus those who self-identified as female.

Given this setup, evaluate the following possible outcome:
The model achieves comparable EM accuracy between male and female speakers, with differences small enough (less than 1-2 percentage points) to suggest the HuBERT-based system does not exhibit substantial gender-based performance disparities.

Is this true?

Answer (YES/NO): YES